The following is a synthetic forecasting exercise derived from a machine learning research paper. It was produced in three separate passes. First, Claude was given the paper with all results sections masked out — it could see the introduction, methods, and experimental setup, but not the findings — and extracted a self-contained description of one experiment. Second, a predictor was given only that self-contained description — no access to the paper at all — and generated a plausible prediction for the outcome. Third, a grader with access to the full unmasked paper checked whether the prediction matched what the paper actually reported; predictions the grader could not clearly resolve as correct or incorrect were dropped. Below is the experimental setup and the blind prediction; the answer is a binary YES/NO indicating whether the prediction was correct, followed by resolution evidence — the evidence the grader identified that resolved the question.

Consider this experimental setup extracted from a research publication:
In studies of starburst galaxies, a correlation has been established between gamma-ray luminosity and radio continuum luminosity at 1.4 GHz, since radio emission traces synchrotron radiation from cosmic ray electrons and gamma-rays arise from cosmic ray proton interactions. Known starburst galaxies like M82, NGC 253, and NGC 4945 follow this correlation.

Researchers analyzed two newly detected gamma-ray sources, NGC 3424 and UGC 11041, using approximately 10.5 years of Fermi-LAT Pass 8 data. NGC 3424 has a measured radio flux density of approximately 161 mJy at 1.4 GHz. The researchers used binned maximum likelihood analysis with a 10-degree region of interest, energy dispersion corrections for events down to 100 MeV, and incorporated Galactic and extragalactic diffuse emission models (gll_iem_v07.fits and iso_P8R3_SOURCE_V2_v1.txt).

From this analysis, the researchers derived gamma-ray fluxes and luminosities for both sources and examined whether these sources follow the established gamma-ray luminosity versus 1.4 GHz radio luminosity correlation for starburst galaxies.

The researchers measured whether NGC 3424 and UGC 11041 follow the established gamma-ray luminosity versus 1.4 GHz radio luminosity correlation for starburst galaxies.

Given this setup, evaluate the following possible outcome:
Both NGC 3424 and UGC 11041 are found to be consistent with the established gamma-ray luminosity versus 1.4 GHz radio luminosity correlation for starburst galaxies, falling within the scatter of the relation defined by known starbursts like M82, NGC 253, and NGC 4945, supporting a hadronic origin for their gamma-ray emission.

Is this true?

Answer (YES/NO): NO